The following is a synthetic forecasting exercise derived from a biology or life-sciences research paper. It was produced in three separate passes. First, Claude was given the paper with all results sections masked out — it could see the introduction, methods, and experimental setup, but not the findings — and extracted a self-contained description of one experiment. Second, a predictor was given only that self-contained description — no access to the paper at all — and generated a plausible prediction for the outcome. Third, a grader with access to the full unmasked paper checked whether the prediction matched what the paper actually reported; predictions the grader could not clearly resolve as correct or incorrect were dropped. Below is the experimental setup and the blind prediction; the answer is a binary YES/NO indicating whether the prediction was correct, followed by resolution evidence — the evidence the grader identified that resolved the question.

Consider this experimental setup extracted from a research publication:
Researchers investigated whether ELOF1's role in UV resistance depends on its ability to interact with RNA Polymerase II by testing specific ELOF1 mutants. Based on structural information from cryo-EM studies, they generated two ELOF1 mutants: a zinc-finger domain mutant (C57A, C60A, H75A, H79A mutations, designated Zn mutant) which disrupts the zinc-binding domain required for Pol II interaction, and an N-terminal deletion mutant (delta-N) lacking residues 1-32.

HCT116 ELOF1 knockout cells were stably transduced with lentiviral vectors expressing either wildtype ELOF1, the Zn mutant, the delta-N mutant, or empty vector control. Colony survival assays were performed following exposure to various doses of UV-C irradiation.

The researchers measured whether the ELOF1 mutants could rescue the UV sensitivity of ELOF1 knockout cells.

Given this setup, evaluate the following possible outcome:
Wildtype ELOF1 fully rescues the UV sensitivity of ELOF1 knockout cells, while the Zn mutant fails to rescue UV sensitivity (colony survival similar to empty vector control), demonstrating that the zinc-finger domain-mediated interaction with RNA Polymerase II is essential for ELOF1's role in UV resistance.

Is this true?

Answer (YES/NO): YES